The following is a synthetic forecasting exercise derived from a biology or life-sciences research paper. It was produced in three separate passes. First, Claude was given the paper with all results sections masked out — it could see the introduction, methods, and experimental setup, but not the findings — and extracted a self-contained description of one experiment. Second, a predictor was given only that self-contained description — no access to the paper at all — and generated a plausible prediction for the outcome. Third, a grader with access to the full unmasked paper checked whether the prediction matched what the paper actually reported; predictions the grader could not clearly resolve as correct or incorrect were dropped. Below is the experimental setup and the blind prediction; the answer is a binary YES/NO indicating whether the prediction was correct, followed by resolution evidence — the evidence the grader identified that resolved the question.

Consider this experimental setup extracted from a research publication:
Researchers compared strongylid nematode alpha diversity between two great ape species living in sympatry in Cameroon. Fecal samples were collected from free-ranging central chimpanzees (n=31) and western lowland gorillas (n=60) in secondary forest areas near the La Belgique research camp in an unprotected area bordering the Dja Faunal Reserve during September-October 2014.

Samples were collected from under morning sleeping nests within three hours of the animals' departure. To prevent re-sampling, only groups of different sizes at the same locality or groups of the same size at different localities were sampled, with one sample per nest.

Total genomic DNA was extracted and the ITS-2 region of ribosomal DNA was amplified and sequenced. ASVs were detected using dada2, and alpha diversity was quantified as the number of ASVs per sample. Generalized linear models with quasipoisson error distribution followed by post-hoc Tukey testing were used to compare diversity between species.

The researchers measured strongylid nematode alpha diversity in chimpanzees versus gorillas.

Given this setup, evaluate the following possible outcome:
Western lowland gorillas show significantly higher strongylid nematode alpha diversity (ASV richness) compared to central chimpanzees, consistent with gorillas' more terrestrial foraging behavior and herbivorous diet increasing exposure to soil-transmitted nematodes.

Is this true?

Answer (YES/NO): NO